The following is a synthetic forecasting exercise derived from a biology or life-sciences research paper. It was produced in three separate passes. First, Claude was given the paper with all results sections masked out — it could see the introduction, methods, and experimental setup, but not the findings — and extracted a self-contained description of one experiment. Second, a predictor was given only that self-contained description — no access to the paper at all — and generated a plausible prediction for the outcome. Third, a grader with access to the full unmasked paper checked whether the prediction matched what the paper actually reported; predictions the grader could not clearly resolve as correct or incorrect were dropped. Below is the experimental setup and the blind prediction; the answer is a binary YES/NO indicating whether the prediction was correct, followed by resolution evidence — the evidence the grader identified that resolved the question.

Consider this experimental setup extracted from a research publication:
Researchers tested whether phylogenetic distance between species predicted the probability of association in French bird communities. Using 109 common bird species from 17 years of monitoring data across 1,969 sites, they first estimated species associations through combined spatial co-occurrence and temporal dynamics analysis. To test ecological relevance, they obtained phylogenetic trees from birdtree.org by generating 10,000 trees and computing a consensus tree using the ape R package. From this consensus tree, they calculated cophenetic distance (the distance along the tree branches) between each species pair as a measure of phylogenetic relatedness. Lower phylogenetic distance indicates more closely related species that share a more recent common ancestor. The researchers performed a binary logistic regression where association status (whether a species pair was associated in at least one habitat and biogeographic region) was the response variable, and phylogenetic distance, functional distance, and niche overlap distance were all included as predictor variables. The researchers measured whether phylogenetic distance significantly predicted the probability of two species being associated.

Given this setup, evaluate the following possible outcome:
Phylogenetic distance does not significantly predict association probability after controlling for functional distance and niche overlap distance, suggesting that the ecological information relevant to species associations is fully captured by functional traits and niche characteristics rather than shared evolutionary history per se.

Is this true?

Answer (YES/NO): YES